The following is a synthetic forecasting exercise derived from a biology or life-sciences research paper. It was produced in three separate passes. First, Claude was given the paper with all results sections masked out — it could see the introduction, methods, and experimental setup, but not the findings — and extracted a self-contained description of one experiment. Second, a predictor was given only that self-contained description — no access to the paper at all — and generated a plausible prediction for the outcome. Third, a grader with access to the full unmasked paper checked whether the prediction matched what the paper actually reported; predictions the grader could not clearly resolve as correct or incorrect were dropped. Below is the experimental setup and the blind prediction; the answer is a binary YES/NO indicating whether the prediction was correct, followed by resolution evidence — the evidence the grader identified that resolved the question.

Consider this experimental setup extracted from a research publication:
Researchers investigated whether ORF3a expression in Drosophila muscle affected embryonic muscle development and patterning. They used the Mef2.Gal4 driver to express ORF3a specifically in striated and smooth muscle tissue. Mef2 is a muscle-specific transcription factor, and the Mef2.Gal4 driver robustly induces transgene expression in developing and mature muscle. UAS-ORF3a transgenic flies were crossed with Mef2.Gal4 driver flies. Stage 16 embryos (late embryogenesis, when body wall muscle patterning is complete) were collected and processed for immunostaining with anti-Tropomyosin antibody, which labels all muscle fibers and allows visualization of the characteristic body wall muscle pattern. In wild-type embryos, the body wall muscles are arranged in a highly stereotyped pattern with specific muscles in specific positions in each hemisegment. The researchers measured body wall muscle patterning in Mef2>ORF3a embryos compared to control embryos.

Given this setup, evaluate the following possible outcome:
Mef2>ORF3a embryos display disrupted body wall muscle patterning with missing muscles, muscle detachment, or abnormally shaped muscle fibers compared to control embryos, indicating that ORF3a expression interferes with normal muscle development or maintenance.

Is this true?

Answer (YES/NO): NO